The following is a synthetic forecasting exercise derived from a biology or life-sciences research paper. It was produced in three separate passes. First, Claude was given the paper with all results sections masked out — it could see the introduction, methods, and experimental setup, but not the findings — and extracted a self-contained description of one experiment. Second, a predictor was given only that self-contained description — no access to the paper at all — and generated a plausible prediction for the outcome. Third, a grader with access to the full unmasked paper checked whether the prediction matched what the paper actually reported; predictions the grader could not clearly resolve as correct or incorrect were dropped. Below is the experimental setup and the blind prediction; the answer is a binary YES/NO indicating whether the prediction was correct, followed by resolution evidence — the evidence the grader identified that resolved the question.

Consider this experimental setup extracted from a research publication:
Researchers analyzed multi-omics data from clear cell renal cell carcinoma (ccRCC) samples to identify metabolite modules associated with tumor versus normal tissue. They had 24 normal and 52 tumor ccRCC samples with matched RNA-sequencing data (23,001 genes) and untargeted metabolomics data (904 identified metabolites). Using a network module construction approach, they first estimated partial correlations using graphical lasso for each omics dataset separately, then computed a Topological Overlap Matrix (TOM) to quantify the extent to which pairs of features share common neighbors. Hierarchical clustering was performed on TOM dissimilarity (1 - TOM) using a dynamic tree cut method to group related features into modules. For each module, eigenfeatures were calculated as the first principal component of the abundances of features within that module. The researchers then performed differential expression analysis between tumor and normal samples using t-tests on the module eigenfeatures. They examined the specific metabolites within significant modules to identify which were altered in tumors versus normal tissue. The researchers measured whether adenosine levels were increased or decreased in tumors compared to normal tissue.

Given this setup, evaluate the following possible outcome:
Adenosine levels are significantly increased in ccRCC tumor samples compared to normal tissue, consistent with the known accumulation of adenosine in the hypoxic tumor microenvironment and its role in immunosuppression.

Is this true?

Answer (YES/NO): NO